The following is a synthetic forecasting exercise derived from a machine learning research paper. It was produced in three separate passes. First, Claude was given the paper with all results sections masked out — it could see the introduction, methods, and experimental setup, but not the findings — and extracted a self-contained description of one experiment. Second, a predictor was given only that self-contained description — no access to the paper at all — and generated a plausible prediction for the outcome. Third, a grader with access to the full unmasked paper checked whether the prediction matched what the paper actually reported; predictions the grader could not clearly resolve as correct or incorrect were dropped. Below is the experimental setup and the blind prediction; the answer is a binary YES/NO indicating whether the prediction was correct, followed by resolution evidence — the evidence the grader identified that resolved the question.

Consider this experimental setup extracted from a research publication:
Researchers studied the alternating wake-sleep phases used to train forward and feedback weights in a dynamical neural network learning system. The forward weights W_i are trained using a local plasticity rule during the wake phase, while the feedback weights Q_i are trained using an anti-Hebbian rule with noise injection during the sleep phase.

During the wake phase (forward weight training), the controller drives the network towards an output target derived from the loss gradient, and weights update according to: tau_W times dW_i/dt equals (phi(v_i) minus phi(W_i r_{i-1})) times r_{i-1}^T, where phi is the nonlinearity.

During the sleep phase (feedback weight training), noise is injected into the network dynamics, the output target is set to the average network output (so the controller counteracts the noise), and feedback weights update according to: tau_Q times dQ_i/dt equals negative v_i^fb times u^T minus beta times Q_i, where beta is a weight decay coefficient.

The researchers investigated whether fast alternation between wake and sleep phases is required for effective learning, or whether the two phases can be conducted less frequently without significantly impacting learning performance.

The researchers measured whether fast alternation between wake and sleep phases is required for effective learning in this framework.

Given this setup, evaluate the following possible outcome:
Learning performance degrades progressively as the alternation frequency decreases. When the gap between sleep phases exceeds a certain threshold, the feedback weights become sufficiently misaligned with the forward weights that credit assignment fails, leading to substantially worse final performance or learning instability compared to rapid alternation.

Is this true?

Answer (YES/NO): NO